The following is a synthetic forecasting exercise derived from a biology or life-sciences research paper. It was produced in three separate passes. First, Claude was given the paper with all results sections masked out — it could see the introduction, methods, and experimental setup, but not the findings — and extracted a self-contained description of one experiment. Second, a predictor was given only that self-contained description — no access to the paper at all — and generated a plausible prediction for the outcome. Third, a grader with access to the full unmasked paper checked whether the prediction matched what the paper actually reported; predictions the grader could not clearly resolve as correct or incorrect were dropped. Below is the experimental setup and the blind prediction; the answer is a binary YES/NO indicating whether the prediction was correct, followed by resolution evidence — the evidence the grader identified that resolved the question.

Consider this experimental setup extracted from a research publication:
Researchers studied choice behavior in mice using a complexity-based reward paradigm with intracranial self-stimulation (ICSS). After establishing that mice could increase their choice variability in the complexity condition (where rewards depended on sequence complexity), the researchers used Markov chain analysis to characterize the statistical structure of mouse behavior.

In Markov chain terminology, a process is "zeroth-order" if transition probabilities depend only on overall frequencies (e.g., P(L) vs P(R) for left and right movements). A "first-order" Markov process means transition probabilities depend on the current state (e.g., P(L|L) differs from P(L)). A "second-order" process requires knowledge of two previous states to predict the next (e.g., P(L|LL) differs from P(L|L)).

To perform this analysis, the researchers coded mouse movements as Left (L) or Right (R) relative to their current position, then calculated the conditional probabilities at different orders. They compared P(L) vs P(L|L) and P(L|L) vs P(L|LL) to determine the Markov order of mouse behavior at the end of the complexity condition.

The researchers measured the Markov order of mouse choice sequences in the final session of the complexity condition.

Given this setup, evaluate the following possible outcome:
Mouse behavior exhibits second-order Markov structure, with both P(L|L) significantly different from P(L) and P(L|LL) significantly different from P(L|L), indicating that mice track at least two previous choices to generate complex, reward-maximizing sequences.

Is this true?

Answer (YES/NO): NO